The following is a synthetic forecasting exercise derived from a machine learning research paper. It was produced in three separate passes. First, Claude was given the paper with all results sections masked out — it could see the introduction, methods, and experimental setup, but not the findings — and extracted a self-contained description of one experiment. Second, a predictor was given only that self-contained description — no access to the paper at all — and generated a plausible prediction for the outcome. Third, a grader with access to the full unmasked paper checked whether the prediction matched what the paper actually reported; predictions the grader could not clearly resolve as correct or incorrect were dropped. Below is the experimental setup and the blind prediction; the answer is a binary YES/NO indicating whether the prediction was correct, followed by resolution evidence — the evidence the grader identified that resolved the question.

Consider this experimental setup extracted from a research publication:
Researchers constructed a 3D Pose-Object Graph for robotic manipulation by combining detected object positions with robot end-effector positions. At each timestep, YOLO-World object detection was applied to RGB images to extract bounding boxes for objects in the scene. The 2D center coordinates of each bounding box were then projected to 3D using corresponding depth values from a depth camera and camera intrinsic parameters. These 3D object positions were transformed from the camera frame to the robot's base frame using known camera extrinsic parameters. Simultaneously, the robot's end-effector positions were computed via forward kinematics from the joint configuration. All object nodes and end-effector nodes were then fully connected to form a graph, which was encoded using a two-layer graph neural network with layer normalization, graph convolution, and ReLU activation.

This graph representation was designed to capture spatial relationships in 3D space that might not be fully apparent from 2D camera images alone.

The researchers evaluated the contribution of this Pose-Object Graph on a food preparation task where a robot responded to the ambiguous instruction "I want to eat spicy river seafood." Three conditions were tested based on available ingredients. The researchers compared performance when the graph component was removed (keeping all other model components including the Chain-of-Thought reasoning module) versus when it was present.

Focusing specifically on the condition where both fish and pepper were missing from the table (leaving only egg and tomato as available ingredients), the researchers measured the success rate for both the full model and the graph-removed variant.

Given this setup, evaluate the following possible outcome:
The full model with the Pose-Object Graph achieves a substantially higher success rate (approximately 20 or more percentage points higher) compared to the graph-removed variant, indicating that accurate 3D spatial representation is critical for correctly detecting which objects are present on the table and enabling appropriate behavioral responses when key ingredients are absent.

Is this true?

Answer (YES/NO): NO